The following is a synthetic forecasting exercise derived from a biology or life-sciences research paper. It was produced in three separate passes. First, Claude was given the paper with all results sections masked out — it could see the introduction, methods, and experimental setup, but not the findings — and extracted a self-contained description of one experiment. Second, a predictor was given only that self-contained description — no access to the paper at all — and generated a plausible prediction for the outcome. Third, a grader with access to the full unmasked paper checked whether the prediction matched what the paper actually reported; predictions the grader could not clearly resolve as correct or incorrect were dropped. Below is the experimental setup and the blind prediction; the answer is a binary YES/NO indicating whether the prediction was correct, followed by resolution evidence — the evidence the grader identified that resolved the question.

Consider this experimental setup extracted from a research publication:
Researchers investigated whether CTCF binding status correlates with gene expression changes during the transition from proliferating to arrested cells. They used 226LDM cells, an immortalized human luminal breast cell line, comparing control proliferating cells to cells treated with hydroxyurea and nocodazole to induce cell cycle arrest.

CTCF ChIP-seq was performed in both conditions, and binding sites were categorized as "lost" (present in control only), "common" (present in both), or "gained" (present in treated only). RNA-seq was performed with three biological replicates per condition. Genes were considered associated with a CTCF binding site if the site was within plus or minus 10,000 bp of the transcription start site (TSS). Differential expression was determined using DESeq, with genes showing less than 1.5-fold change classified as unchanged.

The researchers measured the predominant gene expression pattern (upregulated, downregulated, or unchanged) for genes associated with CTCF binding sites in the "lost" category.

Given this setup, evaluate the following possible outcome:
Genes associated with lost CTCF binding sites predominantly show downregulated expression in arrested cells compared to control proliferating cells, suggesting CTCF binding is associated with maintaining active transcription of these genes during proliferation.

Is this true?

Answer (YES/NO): YES